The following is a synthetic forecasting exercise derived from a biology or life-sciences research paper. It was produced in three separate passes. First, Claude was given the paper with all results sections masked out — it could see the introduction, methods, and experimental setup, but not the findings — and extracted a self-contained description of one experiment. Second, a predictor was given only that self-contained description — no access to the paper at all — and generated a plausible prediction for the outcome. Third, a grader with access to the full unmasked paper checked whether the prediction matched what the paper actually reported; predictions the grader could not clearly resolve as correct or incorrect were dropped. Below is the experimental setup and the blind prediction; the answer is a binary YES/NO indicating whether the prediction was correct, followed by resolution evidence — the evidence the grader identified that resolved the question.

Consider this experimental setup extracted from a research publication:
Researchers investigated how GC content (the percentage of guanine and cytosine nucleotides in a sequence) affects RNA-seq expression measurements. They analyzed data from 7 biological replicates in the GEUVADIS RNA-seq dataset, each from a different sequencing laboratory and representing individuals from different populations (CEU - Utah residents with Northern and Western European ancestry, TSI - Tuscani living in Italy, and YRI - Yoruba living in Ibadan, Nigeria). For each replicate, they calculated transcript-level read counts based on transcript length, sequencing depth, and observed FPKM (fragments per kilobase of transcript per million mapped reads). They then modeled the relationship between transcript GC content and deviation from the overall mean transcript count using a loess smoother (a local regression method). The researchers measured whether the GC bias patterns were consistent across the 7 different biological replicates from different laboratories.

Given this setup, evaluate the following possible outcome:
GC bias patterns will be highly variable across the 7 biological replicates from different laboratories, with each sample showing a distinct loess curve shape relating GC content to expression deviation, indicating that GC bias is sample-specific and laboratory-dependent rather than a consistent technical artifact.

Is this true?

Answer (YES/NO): YES